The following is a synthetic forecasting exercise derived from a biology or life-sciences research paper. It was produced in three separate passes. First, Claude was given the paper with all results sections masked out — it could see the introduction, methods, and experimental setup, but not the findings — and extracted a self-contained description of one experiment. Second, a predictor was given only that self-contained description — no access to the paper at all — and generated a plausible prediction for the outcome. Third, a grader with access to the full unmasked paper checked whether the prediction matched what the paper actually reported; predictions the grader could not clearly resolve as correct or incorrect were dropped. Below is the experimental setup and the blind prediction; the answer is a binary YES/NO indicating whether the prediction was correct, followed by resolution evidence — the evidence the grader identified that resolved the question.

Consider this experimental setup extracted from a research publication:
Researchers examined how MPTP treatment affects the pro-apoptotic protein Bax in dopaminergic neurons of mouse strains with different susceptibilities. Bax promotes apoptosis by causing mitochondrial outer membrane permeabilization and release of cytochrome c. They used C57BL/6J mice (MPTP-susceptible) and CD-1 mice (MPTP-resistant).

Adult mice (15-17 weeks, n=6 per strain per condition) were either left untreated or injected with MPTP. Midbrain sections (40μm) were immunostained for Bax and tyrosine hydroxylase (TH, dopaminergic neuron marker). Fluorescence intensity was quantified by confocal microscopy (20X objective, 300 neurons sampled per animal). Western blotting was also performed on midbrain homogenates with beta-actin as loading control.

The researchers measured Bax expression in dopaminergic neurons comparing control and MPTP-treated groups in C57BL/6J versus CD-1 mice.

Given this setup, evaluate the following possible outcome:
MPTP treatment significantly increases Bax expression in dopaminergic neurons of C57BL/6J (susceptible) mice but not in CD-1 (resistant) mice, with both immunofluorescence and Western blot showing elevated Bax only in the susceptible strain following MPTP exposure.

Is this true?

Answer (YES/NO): NO